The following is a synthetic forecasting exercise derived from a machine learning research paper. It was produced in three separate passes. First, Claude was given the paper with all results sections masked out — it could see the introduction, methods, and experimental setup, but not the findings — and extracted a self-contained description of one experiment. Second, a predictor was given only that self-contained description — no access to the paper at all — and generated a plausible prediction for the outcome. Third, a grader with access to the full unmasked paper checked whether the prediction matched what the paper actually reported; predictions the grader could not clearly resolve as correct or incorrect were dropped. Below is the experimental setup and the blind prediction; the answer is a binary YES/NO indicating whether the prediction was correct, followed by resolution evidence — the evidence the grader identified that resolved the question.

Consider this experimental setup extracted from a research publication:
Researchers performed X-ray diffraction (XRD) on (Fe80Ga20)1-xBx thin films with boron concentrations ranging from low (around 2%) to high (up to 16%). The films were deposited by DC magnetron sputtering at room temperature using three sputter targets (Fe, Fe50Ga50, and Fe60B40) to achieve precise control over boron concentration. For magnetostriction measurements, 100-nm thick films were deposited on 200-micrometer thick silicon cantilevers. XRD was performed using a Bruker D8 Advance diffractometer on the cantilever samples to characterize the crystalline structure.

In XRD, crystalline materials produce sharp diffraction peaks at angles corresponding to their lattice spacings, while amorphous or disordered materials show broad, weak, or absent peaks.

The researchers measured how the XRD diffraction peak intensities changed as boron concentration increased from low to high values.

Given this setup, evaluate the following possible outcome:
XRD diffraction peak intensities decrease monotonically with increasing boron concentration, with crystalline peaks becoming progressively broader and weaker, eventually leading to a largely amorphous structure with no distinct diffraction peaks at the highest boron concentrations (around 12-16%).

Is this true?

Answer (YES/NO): NO